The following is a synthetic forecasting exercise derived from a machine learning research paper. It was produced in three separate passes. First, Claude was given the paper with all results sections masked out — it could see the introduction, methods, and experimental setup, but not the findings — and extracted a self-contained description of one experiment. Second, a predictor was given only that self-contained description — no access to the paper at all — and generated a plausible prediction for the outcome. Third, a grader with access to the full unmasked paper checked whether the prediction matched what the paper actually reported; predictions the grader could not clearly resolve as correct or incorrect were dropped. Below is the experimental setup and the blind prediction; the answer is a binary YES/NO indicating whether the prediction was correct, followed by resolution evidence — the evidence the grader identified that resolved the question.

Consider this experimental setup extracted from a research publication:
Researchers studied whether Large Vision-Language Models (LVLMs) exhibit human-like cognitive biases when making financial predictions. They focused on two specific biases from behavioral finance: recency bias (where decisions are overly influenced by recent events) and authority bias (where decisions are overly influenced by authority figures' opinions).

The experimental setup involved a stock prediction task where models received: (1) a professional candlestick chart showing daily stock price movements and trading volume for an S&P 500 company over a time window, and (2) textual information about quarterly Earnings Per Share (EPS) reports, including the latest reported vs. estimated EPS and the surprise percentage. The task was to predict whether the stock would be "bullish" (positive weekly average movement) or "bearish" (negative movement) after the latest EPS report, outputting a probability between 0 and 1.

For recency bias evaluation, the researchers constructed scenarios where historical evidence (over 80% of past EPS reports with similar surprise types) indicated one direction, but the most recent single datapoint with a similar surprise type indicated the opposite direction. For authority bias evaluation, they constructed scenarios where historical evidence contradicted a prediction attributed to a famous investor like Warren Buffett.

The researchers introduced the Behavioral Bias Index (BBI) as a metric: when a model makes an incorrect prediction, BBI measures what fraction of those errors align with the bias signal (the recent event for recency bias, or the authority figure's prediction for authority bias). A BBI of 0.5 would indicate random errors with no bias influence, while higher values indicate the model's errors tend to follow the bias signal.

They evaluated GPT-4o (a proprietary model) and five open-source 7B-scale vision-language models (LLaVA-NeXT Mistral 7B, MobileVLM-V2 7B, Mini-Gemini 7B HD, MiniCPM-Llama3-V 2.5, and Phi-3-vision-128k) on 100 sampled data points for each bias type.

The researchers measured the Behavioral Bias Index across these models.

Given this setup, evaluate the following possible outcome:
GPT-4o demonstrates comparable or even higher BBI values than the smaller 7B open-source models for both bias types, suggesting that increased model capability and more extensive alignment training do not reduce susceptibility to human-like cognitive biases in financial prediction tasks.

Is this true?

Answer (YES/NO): NO